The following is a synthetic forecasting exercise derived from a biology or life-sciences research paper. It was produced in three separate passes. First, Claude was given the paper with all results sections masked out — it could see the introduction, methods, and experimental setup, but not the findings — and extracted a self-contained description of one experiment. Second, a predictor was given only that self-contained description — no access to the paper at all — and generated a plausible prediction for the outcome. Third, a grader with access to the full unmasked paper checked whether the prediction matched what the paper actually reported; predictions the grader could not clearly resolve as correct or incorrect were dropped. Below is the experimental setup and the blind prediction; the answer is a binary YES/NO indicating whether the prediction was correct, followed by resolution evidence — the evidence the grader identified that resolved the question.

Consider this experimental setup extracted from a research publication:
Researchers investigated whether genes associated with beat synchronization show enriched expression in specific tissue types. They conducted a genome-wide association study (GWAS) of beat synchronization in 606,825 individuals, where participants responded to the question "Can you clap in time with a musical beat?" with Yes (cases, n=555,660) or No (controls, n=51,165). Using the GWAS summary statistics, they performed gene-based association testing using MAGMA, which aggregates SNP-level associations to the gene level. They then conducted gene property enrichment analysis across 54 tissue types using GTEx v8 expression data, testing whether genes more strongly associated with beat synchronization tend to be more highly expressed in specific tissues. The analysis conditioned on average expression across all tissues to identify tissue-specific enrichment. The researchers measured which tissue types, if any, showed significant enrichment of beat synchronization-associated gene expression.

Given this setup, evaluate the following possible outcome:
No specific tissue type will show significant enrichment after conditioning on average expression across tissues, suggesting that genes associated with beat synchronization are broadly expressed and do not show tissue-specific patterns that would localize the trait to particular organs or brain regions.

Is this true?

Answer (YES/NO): NO